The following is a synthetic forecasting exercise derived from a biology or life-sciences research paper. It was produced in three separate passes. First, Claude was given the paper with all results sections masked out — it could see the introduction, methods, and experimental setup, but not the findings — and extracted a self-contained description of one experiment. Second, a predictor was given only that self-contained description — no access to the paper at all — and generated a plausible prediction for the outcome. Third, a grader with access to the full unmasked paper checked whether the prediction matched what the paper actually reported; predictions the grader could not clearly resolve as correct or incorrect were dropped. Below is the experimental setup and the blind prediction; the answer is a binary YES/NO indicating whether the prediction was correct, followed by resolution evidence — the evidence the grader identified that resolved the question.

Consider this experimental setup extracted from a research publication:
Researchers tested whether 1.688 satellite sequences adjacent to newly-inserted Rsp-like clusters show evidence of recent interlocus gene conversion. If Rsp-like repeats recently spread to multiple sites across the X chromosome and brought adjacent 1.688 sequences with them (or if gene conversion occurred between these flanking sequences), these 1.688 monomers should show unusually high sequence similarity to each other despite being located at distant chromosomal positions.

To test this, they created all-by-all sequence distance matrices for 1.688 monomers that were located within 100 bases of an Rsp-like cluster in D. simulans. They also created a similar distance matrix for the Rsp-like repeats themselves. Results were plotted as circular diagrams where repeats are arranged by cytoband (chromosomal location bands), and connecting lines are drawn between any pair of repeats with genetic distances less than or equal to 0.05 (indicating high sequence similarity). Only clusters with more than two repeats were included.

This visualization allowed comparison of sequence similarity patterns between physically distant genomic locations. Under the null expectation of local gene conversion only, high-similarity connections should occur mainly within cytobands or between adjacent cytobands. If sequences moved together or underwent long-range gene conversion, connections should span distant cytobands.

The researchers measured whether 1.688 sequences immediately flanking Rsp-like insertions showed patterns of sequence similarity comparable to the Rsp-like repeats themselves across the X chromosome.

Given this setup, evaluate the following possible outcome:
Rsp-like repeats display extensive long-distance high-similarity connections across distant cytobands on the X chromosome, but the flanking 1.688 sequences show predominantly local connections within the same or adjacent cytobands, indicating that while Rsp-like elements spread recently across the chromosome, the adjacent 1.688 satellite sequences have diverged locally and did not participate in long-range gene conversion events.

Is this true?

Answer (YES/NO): YES